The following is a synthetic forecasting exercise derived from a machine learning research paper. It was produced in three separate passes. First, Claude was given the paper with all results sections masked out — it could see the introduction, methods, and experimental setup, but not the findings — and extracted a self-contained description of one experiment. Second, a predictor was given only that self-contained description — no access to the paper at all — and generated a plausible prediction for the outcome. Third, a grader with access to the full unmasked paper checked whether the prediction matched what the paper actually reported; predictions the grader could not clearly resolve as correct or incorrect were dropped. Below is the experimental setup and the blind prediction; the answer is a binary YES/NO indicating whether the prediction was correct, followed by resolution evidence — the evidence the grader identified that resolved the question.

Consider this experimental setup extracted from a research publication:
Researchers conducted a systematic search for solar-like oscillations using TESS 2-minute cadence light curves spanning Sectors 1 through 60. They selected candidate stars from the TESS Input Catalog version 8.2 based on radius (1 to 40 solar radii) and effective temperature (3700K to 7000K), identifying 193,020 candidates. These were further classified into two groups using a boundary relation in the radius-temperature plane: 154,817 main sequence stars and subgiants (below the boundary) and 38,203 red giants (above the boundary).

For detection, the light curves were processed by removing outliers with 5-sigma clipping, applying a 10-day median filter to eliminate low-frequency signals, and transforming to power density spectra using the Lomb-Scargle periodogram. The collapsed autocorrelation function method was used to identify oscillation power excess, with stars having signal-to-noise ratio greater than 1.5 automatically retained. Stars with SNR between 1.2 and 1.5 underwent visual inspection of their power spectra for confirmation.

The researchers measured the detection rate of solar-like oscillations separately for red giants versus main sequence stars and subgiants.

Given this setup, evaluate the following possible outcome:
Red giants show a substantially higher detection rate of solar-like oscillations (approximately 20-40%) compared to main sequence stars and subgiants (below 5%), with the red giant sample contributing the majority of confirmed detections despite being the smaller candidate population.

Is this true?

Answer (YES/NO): YES